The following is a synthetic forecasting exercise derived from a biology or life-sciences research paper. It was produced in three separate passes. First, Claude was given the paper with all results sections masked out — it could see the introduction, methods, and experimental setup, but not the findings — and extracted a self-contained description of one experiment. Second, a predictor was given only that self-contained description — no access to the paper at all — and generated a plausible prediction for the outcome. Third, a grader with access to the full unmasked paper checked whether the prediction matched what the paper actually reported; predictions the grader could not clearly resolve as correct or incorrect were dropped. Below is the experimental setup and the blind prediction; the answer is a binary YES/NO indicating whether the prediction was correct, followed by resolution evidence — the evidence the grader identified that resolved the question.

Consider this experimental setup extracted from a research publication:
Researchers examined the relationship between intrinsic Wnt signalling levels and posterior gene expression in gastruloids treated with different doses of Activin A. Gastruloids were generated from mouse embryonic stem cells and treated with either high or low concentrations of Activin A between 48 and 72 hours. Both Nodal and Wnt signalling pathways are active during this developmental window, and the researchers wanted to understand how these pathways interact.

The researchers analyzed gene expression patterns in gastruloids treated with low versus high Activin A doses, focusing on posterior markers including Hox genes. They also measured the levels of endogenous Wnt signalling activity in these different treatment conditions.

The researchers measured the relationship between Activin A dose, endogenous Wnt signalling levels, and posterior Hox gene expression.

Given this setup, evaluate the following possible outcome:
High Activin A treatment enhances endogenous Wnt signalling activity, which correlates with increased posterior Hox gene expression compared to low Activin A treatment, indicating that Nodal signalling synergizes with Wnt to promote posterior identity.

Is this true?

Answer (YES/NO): NO